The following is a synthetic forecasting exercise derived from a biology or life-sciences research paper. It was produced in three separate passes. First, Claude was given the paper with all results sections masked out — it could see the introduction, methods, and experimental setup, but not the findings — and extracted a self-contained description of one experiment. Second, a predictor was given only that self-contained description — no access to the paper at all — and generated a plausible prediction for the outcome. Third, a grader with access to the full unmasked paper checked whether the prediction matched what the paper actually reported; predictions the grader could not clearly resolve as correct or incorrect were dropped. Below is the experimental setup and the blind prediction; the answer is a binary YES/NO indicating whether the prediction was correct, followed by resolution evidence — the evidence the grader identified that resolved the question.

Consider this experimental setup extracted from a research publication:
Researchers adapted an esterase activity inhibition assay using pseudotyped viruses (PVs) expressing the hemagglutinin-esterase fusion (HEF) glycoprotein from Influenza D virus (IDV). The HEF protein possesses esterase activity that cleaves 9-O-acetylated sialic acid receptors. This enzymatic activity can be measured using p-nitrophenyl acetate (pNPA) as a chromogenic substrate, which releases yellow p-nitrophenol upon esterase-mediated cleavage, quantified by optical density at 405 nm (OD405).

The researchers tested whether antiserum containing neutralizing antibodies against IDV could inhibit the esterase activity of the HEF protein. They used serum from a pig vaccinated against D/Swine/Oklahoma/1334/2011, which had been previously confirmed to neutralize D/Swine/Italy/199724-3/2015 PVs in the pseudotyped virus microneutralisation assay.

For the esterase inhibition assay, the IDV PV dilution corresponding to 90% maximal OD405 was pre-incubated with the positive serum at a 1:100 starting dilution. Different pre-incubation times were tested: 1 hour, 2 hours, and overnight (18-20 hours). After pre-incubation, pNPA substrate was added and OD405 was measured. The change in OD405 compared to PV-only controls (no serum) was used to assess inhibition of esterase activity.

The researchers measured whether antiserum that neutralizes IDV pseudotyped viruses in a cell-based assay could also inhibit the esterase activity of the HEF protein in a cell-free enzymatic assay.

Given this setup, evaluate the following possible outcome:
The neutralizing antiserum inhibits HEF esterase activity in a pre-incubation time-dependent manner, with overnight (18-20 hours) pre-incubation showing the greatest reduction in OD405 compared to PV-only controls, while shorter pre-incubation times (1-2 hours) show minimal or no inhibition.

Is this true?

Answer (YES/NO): NO